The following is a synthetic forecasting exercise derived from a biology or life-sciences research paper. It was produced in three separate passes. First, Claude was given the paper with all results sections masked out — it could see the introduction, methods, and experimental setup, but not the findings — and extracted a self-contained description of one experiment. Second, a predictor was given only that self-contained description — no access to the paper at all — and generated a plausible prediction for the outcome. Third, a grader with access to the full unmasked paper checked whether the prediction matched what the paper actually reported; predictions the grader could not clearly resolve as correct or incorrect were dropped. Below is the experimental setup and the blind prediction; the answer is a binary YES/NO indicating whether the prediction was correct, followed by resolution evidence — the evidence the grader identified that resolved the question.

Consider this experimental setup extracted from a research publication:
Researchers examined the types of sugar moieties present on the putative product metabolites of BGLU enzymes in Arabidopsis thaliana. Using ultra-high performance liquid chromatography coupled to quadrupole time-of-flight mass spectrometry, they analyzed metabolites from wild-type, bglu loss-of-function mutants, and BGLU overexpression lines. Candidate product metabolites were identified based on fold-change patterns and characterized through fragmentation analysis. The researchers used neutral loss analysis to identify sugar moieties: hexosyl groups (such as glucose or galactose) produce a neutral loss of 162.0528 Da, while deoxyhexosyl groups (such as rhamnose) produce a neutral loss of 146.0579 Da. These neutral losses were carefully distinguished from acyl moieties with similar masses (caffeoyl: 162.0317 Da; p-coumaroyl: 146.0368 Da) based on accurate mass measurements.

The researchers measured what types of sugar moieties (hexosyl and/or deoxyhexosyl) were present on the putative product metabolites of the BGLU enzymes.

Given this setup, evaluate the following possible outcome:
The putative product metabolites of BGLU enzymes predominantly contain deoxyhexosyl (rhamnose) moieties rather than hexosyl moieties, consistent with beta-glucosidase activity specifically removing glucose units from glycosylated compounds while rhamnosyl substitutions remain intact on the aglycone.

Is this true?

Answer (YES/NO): NO